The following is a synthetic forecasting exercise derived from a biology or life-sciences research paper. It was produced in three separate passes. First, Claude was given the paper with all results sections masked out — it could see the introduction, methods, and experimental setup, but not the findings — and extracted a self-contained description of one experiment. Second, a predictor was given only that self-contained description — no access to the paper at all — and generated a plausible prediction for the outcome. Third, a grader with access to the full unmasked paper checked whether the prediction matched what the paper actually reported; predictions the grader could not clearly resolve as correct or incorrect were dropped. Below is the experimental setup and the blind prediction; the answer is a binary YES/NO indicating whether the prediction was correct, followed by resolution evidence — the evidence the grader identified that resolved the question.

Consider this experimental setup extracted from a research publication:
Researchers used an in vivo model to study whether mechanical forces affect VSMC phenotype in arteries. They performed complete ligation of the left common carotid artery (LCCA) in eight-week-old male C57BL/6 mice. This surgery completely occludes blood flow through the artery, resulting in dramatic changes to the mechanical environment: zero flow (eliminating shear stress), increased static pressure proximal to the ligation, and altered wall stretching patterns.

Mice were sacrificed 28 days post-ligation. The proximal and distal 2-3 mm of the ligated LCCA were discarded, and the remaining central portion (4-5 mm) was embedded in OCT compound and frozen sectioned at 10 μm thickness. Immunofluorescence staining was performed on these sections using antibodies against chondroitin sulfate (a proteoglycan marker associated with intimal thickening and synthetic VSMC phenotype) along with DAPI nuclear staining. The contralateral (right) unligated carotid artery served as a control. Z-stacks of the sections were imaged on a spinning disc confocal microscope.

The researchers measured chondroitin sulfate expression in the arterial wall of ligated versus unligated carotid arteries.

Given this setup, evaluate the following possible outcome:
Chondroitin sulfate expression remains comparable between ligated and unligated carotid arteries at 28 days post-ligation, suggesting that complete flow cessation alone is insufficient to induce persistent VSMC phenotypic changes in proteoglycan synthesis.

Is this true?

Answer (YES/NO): NO